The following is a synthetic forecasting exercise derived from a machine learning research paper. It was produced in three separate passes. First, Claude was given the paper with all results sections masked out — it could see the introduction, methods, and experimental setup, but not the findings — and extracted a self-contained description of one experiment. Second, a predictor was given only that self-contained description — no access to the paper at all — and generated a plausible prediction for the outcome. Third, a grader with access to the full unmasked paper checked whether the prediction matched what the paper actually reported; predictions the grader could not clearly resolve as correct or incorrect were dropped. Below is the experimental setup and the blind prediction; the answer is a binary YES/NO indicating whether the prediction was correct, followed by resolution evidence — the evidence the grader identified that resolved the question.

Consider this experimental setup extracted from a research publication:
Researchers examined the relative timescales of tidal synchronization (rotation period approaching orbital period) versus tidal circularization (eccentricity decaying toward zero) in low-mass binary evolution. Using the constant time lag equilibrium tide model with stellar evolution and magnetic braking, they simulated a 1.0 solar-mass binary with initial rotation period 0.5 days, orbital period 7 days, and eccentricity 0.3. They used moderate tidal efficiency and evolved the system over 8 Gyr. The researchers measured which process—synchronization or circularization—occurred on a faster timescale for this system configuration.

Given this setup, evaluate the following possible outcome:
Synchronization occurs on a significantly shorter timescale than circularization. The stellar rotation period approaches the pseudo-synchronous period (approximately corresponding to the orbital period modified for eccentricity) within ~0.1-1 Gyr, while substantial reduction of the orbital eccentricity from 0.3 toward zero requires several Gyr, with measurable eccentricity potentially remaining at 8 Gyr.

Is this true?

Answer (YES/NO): NO